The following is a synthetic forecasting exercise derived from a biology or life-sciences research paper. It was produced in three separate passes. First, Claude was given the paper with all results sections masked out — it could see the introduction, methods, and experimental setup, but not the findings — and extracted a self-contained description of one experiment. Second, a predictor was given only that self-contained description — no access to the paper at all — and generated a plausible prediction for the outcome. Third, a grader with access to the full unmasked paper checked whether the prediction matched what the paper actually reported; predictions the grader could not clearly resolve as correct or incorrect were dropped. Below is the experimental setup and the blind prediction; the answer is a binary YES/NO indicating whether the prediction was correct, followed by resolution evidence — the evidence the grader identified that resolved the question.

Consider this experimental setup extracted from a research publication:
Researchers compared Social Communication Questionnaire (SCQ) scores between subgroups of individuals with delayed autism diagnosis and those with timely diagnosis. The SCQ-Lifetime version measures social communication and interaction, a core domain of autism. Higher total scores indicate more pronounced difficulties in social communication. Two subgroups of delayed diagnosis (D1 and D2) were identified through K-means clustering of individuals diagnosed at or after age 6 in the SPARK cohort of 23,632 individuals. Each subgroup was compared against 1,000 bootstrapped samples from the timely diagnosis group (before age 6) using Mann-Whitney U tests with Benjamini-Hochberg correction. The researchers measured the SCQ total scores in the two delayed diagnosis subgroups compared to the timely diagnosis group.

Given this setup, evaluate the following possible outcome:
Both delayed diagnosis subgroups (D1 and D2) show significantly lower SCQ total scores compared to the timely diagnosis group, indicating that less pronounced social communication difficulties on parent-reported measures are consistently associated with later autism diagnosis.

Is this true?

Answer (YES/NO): NO